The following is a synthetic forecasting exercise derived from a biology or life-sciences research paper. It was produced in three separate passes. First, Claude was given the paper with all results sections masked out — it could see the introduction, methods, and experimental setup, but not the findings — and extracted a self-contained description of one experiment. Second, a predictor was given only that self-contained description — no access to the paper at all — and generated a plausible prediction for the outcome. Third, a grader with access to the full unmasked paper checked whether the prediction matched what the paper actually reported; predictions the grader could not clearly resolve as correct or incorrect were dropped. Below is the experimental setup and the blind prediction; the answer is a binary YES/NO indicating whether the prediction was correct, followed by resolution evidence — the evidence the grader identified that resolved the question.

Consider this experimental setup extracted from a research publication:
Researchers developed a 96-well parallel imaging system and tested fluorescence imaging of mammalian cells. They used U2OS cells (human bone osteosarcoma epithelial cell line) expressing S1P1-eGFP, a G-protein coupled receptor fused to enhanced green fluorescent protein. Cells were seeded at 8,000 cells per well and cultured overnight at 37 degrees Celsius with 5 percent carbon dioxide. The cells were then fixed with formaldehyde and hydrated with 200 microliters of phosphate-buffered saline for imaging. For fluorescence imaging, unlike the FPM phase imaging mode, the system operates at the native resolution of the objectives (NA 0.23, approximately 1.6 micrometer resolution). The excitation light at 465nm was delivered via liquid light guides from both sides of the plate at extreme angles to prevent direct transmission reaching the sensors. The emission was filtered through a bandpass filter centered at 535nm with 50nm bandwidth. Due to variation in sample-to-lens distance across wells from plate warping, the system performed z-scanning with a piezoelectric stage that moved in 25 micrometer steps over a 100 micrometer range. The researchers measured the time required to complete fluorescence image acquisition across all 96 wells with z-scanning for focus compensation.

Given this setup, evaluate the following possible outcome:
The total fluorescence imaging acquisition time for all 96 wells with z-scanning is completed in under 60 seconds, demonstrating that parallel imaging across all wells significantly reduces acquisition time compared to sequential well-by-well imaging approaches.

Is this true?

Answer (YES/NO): YES